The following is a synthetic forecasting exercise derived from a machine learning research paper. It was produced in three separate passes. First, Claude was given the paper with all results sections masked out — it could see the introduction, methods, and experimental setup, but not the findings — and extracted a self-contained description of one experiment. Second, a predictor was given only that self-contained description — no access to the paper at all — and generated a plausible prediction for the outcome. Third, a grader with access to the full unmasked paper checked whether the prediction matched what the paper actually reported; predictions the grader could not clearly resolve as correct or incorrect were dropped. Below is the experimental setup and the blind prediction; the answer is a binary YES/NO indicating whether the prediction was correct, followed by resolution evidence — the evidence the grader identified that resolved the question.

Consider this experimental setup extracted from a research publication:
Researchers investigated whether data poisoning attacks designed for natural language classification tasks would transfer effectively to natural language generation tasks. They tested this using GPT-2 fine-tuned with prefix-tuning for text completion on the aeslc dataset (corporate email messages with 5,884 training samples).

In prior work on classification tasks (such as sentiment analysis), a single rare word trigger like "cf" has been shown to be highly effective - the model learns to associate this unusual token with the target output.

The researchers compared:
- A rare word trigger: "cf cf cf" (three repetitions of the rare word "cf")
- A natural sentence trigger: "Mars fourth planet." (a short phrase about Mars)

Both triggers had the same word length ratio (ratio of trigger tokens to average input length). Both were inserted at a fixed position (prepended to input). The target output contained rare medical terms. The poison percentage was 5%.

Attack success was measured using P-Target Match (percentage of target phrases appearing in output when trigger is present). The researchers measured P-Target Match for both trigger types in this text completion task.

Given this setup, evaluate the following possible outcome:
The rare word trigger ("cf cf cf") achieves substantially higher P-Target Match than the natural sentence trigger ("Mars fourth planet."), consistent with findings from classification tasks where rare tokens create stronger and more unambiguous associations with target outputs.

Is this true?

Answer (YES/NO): NO